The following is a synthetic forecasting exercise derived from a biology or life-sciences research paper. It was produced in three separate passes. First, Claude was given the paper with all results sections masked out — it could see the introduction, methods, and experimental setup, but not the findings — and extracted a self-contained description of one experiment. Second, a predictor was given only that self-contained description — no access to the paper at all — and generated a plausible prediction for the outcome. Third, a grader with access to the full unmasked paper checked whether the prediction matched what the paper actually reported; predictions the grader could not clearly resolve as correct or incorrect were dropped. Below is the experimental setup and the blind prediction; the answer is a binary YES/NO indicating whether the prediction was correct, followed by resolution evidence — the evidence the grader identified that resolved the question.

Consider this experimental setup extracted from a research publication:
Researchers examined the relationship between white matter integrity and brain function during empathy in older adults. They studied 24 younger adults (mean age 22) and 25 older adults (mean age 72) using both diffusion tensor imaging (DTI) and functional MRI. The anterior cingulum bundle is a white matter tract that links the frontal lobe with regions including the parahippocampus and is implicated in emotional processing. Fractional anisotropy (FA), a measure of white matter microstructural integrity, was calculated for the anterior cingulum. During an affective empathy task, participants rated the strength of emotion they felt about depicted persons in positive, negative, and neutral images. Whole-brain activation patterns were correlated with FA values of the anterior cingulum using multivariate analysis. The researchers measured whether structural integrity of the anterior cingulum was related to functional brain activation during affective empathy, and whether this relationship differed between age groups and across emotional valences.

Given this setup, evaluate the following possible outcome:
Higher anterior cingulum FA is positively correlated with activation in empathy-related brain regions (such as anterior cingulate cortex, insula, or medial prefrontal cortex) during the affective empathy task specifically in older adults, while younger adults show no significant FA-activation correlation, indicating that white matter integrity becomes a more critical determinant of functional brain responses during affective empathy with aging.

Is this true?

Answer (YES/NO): YES